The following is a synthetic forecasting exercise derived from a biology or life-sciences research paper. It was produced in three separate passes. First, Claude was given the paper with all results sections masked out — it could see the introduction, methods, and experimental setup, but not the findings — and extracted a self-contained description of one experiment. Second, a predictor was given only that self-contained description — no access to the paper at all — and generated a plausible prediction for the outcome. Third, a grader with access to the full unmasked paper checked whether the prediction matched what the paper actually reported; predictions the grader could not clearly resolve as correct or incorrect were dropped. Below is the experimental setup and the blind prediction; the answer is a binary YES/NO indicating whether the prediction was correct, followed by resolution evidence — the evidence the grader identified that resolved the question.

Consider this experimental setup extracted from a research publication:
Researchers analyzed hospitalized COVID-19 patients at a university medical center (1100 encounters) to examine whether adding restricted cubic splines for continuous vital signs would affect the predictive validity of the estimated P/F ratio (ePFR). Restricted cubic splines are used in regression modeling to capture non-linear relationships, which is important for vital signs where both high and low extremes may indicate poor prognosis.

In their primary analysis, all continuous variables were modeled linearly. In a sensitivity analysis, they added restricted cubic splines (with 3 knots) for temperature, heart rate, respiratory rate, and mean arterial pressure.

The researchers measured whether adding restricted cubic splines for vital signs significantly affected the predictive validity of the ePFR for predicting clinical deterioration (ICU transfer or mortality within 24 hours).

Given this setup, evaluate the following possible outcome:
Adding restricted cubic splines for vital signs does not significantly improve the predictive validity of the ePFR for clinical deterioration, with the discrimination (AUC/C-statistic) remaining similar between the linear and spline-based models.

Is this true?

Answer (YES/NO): YES